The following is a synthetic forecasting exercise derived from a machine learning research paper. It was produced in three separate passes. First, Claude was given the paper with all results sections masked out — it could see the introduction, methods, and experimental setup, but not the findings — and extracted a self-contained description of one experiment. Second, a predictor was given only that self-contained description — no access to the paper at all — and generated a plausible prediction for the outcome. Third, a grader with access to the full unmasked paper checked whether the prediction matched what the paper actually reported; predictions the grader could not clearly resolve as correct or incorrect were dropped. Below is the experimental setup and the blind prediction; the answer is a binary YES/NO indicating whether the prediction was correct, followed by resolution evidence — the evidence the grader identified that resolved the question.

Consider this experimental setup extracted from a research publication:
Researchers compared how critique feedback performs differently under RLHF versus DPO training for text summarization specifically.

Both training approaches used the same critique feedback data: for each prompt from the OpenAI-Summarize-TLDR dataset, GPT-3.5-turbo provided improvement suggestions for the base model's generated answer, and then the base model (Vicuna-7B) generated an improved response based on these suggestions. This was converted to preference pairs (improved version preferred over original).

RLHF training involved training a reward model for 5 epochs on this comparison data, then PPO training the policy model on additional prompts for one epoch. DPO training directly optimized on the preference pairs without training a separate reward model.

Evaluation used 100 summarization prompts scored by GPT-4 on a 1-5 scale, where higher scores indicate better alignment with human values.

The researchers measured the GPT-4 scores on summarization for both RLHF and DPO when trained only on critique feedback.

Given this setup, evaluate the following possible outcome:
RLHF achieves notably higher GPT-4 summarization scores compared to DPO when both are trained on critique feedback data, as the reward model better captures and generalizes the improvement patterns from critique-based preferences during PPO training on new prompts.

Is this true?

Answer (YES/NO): YES